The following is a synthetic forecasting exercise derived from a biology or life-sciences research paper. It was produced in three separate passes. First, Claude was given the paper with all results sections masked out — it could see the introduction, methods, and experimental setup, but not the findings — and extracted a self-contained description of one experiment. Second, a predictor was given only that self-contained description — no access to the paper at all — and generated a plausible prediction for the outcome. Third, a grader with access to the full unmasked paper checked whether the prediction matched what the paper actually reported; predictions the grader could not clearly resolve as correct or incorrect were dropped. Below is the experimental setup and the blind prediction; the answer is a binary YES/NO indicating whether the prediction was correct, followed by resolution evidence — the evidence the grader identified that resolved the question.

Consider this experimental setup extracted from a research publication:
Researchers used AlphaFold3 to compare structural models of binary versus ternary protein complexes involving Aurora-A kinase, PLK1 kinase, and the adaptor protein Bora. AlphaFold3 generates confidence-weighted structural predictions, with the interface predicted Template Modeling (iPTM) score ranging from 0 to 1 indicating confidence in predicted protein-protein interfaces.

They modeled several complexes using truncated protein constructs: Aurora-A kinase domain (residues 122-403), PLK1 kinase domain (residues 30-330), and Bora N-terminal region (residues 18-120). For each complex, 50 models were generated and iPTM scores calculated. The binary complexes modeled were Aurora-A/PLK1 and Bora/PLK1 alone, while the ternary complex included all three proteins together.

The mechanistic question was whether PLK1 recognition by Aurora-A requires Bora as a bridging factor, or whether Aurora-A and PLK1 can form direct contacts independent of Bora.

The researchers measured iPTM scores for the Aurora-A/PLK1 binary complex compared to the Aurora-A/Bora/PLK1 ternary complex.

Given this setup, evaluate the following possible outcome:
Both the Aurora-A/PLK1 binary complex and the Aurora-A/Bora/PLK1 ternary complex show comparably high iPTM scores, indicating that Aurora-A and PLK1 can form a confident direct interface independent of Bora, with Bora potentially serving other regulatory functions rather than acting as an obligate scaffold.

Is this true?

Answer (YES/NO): NO